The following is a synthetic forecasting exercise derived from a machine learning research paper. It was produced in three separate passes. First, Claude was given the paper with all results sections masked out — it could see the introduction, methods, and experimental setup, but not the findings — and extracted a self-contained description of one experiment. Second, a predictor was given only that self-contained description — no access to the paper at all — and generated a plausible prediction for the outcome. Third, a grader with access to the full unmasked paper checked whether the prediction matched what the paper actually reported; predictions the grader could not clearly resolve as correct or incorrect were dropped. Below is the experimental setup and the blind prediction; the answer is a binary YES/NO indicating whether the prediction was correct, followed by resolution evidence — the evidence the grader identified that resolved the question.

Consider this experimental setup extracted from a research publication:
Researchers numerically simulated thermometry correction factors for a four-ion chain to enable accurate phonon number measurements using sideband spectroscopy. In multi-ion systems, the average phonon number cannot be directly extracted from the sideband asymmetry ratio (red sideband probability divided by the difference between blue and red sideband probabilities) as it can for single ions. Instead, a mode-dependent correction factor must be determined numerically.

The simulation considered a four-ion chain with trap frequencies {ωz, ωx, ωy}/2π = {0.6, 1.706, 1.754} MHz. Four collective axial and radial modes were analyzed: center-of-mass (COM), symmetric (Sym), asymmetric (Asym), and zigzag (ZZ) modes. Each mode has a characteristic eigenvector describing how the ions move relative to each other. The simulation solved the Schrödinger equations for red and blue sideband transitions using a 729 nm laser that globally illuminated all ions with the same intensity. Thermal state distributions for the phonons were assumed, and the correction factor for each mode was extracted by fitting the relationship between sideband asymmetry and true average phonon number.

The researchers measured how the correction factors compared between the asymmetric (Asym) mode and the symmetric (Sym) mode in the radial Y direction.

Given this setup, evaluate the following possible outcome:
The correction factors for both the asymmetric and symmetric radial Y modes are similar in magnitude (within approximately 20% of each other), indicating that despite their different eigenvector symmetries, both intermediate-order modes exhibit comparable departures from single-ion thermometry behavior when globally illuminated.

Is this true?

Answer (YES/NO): YES